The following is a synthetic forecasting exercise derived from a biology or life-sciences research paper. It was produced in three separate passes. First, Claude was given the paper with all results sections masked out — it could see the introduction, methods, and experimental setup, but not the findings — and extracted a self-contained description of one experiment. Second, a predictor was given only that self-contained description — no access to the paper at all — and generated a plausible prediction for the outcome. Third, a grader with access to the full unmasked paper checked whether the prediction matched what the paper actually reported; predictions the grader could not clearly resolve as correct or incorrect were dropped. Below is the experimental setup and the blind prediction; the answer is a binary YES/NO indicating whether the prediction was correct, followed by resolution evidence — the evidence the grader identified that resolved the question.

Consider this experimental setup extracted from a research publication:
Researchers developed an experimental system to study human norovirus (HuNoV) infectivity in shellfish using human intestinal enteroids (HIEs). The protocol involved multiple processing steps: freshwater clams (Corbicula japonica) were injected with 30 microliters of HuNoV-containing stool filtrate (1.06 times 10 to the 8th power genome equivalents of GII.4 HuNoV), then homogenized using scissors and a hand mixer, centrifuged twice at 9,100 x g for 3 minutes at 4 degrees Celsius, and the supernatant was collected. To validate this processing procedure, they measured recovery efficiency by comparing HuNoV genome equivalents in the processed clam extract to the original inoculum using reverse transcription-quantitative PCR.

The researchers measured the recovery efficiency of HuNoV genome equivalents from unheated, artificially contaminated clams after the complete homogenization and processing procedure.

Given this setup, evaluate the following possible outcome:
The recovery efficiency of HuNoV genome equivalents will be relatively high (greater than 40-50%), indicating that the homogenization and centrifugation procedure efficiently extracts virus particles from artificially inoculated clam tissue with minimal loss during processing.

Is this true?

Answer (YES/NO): YES